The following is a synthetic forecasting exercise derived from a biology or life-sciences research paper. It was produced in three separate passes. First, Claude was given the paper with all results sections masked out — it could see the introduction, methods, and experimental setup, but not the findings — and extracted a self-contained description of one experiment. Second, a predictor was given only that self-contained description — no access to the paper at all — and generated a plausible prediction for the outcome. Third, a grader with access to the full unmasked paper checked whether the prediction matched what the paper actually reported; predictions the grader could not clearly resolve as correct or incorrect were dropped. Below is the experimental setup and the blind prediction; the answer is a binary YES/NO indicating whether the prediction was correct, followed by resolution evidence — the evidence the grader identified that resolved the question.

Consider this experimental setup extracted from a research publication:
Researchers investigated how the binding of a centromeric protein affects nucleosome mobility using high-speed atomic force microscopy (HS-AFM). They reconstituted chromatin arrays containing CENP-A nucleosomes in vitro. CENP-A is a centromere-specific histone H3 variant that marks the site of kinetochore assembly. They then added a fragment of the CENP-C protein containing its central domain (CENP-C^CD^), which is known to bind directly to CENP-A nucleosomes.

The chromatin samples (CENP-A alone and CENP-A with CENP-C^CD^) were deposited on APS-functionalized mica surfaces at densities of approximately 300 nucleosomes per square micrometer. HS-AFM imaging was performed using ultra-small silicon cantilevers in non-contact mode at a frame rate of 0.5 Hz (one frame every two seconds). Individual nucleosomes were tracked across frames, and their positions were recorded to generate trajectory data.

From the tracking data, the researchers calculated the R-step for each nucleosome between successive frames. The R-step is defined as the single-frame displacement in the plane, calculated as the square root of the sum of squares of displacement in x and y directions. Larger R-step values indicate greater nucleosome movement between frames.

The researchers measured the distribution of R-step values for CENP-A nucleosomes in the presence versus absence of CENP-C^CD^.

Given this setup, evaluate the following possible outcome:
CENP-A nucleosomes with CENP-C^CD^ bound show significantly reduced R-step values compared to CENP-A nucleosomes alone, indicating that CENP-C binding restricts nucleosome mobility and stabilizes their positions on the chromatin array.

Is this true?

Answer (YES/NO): YES